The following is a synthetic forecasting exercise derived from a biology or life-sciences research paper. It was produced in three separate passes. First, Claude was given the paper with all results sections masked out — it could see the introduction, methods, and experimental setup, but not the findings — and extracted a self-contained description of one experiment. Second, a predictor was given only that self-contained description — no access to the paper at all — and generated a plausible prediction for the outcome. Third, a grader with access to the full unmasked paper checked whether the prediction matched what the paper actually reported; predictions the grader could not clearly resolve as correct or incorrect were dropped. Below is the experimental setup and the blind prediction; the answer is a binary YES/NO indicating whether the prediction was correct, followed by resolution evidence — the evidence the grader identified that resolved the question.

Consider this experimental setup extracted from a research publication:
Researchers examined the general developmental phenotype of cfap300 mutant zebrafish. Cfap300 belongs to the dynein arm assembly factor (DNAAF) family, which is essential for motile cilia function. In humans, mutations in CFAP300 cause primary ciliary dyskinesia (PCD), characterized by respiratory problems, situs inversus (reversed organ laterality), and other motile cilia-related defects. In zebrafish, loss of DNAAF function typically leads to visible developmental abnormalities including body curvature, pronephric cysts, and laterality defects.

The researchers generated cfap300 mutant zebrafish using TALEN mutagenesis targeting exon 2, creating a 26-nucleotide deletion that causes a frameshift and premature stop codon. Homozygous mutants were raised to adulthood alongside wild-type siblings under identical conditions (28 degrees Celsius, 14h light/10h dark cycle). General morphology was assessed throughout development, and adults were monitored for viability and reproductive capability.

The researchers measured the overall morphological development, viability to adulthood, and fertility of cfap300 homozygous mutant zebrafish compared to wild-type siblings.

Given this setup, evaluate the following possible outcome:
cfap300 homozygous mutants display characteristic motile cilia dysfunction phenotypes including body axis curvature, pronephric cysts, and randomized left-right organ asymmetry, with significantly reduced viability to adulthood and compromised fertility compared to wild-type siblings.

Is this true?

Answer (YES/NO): NO